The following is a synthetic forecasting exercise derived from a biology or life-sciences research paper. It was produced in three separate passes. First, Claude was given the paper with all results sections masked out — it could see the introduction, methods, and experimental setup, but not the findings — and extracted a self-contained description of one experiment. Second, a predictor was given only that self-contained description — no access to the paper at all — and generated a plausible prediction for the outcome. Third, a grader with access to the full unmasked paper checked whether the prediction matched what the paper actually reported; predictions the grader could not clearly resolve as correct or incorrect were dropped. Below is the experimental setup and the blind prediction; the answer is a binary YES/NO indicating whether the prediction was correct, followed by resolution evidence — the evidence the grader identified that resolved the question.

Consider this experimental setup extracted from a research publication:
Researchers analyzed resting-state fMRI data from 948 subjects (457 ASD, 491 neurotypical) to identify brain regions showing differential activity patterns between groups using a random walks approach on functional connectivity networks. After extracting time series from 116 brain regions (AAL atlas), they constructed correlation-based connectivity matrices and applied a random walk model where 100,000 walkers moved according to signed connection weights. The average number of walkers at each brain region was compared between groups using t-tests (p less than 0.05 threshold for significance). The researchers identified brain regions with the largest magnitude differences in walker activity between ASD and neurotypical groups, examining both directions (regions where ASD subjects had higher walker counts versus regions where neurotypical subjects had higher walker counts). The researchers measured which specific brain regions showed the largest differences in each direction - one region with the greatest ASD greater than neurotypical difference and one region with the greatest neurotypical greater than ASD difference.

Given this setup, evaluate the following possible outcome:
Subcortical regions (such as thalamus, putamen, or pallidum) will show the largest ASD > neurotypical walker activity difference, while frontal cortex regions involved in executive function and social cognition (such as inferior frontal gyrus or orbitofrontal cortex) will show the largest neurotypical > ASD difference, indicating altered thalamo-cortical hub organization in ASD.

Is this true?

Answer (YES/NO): NO